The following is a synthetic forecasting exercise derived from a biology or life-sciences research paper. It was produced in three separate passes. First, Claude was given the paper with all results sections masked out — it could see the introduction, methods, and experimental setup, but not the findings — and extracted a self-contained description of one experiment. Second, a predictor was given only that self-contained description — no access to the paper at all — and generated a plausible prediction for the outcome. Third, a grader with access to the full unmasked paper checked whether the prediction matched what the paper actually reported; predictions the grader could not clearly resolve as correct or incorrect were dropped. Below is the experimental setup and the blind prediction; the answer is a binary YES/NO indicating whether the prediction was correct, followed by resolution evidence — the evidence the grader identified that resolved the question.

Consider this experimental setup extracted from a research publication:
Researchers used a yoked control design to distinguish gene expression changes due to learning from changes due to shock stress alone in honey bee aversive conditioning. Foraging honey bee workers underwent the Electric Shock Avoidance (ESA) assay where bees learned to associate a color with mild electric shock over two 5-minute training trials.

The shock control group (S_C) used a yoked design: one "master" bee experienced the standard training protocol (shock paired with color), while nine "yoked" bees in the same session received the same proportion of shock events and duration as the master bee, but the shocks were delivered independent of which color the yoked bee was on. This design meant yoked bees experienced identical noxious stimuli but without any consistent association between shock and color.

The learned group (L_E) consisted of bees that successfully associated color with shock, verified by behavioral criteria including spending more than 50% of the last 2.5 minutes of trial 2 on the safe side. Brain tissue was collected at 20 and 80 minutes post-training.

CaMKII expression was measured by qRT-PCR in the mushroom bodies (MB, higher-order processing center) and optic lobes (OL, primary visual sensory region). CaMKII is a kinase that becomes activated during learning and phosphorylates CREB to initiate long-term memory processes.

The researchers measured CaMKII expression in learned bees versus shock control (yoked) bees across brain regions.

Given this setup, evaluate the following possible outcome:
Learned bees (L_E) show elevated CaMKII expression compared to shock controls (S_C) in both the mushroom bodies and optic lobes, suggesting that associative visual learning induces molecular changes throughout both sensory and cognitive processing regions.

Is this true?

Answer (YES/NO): YES